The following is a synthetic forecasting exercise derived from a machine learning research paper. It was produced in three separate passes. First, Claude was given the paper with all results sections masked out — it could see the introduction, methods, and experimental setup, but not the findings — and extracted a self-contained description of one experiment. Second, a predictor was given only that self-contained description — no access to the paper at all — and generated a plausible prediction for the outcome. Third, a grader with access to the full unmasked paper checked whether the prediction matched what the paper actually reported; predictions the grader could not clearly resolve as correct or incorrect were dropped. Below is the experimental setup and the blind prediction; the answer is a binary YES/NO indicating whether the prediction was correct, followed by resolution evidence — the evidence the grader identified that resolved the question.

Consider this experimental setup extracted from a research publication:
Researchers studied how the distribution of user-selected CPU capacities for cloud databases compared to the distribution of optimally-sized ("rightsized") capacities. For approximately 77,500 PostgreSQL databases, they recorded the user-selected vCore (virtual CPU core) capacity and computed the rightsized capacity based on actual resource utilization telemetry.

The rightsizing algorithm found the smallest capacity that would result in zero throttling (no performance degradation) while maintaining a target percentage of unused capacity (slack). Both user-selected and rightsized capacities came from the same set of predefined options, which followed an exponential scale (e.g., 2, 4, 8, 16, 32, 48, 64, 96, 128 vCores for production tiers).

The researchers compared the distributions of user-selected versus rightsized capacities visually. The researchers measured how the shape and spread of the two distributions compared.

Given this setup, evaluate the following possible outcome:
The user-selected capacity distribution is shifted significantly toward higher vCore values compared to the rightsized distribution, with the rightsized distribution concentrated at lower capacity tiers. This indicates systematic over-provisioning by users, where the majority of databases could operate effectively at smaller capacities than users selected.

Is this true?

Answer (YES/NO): NO